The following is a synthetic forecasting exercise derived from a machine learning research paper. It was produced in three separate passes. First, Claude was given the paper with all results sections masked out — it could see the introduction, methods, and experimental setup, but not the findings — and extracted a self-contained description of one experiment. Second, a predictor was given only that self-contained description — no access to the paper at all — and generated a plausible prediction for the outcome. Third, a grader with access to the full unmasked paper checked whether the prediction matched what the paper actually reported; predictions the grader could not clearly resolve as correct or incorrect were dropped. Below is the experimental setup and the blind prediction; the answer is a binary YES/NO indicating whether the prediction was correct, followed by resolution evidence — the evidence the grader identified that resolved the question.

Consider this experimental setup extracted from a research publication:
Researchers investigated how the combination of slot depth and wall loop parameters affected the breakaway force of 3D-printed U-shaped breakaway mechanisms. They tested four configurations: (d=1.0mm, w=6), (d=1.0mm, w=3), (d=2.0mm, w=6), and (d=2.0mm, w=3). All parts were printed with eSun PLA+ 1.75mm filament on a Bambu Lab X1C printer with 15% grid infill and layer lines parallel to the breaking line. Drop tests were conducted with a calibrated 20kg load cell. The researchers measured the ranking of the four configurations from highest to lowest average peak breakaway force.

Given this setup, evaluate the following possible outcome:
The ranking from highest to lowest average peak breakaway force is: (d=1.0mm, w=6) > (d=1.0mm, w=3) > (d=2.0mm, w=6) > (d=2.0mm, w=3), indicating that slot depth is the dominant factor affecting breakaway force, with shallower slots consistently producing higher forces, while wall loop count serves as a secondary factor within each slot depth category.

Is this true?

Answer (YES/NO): YES